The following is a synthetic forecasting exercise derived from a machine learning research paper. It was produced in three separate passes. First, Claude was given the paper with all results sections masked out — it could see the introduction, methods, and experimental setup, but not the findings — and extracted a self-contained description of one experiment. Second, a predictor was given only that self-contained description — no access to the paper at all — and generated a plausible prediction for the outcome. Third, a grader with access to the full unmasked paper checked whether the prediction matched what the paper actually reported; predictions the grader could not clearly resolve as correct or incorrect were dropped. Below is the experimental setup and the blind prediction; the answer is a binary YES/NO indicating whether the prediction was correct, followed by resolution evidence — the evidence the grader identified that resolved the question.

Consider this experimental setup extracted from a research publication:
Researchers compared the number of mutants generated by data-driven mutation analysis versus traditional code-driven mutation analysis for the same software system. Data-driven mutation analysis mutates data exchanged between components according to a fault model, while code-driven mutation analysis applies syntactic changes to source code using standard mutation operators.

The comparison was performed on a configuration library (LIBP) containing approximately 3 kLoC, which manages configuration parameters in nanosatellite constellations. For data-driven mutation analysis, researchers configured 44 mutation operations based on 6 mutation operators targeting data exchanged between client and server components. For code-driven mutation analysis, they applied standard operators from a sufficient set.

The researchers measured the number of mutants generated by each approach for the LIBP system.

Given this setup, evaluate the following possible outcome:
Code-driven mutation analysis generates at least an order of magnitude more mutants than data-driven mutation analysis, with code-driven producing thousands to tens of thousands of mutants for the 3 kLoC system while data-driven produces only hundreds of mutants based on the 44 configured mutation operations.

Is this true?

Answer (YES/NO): NO